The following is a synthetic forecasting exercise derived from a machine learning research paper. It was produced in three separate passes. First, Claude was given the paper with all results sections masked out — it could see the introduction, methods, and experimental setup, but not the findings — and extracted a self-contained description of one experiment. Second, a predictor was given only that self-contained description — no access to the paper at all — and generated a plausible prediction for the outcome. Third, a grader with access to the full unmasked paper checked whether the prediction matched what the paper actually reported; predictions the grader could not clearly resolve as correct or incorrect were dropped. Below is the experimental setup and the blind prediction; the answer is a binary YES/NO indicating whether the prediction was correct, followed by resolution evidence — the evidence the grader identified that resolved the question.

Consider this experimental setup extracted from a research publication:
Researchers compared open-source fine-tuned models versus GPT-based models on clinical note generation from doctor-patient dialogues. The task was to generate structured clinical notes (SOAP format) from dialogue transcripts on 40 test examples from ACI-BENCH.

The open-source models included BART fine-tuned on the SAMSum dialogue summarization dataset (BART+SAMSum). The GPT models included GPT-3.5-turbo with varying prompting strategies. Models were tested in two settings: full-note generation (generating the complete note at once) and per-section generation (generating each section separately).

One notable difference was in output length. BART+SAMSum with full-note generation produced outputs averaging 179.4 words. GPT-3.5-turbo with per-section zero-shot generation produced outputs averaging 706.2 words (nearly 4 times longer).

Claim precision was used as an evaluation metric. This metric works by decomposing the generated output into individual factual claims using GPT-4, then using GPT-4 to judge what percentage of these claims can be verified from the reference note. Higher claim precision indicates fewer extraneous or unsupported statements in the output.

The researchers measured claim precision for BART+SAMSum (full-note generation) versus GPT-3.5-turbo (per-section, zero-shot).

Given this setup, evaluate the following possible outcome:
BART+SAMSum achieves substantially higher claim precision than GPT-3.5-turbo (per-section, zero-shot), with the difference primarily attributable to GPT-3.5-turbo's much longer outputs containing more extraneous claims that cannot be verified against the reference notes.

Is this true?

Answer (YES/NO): NO